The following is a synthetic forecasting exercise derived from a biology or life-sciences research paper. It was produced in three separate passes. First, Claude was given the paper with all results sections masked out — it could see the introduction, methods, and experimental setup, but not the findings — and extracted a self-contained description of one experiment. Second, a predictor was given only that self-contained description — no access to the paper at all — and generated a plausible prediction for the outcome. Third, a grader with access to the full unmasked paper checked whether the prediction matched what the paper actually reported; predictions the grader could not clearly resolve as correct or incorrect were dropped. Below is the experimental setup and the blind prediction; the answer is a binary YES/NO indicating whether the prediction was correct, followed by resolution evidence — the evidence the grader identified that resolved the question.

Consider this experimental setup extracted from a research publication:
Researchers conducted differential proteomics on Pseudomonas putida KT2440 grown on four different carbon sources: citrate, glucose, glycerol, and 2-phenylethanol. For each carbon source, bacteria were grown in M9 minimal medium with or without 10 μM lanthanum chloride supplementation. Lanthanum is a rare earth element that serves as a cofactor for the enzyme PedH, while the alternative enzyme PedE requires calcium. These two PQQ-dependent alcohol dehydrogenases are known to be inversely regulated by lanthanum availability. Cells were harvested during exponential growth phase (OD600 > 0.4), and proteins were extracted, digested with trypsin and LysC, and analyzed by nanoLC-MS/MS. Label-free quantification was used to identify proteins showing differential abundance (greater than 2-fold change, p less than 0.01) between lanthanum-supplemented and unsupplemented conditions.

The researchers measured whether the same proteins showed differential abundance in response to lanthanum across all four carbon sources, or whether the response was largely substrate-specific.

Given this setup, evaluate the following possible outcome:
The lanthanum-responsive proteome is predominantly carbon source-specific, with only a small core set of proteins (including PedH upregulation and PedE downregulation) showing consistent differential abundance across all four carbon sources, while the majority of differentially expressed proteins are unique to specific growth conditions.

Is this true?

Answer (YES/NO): NO